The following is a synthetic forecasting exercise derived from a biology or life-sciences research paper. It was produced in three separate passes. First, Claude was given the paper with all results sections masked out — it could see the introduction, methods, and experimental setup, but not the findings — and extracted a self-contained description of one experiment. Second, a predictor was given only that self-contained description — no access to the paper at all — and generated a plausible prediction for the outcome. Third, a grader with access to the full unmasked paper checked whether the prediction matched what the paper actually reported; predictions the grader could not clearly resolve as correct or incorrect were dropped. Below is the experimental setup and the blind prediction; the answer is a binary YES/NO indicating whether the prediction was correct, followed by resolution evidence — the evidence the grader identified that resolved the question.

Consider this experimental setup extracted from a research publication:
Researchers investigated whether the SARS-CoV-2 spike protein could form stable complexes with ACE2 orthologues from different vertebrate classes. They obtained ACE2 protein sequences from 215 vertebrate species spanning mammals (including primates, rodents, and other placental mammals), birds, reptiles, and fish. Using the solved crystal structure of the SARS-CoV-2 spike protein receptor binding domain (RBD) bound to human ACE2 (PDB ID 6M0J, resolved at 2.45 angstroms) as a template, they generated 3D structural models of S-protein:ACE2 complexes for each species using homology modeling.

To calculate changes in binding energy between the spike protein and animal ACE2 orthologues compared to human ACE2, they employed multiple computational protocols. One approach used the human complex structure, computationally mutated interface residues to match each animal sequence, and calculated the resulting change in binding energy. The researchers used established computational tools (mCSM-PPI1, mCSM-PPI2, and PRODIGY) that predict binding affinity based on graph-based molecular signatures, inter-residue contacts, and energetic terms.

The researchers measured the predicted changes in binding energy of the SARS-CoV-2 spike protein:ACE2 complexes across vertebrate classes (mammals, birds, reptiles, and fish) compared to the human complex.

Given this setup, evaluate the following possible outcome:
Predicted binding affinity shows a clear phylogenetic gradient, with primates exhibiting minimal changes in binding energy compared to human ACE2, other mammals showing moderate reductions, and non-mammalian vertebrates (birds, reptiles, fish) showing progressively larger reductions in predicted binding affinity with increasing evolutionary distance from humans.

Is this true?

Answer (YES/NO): NO